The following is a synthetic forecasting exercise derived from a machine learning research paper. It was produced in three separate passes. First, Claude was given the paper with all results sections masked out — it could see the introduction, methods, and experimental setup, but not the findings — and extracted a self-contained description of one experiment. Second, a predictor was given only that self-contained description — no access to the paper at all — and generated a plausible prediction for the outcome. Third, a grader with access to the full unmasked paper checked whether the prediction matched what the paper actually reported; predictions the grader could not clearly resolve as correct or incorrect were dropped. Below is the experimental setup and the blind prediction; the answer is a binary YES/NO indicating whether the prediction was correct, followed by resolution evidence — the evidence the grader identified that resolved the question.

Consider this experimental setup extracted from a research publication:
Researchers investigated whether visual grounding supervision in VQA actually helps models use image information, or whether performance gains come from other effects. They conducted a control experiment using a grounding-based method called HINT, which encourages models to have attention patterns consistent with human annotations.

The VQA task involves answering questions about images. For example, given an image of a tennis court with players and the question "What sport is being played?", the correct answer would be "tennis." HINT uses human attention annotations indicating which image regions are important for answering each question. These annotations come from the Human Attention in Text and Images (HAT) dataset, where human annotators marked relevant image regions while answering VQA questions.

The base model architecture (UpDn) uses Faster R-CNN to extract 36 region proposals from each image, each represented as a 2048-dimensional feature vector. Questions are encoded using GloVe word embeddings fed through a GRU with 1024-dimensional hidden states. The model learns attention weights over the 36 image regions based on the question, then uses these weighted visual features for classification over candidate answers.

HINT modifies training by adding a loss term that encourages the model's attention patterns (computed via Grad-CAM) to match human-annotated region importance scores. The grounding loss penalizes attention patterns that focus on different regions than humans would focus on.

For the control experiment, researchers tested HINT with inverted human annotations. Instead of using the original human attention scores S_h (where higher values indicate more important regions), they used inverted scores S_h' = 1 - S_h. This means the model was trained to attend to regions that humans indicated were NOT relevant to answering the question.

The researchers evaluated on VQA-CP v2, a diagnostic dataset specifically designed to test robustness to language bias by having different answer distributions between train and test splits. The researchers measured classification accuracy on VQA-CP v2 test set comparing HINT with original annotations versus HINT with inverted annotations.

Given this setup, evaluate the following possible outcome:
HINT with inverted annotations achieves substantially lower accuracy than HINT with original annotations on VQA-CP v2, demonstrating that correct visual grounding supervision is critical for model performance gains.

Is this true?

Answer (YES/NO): NO